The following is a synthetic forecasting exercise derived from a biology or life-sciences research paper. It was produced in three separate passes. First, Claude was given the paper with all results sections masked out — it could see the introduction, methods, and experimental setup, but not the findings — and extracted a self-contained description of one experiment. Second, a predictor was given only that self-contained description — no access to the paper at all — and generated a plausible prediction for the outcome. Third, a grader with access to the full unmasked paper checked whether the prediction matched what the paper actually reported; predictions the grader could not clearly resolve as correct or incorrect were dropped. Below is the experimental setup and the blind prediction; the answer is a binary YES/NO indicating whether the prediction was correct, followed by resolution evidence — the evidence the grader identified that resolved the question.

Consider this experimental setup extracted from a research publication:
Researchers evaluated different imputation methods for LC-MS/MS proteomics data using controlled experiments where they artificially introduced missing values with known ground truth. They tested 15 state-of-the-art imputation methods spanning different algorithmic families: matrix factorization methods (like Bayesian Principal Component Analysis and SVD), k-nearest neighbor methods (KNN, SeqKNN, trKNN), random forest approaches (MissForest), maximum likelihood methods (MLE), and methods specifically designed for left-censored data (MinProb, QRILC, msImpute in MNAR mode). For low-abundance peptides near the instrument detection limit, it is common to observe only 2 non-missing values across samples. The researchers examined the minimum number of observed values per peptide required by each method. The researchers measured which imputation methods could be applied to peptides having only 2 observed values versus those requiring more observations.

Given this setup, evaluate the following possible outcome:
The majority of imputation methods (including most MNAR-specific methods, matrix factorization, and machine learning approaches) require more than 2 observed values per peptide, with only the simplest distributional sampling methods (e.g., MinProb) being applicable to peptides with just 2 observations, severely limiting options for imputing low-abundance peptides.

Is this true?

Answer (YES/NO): NO